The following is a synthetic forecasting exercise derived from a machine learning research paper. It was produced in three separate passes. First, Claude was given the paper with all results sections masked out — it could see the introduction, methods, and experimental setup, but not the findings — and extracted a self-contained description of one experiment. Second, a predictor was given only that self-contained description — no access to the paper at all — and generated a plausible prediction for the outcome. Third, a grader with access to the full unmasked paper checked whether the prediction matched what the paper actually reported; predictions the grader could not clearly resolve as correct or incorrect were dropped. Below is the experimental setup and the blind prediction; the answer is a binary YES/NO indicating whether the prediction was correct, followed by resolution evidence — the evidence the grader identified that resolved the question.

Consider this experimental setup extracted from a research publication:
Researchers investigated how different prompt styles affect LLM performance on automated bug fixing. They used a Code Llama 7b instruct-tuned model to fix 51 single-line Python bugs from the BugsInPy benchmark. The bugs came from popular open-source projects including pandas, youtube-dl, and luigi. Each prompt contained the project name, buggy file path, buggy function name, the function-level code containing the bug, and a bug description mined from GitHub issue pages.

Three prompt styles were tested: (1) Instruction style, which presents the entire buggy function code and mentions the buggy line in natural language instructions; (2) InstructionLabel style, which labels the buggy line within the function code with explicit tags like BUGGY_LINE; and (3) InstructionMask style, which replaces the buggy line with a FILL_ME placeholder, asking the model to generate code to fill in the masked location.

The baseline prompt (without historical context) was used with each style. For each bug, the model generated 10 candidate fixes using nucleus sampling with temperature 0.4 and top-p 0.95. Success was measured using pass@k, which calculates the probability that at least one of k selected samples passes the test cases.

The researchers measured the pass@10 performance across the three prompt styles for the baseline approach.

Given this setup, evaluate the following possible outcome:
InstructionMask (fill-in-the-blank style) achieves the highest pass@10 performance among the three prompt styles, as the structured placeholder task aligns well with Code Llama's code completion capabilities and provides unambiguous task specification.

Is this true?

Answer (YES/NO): NO